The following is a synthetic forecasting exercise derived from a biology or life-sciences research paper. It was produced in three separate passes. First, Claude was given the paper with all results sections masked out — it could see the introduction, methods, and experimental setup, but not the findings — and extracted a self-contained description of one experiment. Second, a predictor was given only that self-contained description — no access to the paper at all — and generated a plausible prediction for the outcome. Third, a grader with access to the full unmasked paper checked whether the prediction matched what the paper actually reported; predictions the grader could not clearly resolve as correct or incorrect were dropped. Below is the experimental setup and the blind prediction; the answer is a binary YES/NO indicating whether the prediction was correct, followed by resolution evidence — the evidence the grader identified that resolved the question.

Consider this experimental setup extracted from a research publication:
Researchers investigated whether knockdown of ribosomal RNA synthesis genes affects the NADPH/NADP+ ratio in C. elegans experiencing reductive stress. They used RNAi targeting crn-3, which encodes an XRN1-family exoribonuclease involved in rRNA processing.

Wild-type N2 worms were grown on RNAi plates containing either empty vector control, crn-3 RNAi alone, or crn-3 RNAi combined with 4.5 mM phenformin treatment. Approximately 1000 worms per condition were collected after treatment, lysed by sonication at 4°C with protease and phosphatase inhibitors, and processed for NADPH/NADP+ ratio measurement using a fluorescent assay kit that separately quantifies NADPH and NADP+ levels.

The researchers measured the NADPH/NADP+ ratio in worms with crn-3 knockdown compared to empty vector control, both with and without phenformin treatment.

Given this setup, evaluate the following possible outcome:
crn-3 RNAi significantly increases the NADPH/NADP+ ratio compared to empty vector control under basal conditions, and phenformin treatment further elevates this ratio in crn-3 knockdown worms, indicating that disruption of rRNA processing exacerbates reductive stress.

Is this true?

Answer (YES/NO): NO